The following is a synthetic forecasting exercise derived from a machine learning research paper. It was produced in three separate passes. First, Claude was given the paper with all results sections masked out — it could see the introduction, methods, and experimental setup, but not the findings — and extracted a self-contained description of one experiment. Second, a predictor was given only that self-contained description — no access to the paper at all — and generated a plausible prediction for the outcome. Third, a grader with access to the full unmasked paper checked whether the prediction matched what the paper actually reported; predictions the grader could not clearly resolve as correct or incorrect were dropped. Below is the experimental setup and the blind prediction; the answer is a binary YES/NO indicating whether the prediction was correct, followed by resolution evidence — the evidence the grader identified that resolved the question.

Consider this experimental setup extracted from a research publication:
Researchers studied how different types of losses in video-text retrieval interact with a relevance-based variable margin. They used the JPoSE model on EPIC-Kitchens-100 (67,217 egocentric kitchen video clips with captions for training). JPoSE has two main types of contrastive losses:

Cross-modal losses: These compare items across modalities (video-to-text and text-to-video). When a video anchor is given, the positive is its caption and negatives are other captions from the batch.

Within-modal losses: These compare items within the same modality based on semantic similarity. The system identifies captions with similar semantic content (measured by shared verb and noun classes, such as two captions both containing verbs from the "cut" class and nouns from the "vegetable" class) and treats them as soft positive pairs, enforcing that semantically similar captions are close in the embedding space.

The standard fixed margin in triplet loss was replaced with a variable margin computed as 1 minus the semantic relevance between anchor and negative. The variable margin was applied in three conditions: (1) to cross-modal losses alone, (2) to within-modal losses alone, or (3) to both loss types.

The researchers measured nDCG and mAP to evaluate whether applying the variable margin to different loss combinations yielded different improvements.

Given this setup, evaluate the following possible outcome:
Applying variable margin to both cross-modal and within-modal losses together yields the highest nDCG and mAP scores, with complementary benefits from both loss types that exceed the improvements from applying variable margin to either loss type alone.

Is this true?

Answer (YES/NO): NO